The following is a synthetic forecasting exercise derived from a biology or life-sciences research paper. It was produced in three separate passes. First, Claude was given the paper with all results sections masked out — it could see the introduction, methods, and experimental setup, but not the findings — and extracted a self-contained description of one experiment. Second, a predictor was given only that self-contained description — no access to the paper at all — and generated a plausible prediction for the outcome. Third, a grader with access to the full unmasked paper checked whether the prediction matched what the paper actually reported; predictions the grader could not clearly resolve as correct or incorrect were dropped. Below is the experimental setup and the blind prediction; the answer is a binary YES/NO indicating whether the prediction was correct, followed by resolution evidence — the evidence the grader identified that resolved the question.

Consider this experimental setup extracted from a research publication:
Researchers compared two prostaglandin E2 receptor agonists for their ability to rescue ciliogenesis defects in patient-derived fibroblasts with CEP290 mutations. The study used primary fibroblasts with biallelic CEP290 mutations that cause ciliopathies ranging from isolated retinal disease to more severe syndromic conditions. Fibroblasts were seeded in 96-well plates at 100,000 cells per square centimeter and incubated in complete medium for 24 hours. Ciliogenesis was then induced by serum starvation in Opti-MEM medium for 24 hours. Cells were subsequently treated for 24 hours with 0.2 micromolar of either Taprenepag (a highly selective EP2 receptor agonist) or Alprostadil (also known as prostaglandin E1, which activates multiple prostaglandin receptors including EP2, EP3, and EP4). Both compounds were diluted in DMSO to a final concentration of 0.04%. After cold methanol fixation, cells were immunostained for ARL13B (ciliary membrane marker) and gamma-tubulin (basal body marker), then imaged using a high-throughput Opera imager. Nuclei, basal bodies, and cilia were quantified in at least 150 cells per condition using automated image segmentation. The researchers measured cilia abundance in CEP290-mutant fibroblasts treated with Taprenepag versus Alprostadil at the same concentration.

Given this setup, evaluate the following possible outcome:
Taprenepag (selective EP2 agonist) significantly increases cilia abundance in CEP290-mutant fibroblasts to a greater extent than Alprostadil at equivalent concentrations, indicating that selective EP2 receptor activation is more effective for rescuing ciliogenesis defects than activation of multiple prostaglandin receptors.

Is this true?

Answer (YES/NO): NO